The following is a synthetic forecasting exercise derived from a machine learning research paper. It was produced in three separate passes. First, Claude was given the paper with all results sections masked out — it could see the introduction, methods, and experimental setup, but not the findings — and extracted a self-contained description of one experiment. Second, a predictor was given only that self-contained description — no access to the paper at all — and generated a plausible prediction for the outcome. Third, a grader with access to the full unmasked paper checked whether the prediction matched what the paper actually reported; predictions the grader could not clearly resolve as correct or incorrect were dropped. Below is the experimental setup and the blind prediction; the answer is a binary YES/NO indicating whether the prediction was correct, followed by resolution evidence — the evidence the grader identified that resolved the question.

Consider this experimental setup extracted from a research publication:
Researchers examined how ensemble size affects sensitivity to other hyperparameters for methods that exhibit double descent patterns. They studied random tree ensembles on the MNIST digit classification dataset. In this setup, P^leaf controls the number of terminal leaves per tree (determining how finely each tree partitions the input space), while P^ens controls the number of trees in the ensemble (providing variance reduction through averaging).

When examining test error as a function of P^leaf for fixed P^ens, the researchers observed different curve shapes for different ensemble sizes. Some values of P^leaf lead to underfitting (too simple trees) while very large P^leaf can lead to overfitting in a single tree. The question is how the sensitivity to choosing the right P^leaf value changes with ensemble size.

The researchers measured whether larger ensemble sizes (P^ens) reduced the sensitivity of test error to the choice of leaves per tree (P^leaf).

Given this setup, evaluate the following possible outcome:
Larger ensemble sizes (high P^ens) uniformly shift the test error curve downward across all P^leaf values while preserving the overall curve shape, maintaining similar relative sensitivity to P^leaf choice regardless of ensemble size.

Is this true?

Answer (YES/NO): NO